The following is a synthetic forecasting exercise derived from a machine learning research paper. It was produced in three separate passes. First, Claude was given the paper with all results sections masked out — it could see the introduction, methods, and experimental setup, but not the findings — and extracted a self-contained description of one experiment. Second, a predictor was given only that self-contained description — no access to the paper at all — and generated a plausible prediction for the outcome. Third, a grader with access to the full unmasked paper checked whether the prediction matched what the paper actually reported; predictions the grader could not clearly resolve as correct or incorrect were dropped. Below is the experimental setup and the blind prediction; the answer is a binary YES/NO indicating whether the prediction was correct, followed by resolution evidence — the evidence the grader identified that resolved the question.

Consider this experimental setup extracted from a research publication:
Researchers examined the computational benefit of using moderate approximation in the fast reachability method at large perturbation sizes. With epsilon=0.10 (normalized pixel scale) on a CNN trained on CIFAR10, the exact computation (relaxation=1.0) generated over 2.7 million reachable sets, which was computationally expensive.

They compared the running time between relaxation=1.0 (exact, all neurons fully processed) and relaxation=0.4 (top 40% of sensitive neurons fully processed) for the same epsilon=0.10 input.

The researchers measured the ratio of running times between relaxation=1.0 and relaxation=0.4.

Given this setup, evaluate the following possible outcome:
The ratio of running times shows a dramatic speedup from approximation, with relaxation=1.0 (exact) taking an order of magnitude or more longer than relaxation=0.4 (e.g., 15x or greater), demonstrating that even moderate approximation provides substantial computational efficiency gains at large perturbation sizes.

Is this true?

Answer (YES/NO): YES